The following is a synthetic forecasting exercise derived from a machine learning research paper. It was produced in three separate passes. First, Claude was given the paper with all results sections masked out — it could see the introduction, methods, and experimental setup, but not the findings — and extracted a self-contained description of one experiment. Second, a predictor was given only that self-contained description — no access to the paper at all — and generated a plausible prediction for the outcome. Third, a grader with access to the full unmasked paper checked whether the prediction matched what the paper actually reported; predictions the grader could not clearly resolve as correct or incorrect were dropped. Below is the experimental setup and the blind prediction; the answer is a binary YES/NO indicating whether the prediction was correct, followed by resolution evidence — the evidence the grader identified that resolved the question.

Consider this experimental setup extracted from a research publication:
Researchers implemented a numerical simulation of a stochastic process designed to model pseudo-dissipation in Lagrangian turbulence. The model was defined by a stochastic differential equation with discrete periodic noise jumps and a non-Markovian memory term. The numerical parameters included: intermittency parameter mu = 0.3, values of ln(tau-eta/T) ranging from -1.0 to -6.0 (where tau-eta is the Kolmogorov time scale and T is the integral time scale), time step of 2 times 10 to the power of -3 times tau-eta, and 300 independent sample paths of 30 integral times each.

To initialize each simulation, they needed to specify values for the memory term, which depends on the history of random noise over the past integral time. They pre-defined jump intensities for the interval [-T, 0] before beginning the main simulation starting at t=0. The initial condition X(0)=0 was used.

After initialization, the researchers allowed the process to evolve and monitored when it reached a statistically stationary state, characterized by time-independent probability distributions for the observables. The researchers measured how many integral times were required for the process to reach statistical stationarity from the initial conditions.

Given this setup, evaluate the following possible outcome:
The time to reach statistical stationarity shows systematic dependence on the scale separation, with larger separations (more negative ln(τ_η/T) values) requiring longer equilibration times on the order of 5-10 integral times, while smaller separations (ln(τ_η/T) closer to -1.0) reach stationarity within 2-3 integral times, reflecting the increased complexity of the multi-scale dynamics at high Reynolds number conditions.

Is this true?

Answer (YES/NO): NO